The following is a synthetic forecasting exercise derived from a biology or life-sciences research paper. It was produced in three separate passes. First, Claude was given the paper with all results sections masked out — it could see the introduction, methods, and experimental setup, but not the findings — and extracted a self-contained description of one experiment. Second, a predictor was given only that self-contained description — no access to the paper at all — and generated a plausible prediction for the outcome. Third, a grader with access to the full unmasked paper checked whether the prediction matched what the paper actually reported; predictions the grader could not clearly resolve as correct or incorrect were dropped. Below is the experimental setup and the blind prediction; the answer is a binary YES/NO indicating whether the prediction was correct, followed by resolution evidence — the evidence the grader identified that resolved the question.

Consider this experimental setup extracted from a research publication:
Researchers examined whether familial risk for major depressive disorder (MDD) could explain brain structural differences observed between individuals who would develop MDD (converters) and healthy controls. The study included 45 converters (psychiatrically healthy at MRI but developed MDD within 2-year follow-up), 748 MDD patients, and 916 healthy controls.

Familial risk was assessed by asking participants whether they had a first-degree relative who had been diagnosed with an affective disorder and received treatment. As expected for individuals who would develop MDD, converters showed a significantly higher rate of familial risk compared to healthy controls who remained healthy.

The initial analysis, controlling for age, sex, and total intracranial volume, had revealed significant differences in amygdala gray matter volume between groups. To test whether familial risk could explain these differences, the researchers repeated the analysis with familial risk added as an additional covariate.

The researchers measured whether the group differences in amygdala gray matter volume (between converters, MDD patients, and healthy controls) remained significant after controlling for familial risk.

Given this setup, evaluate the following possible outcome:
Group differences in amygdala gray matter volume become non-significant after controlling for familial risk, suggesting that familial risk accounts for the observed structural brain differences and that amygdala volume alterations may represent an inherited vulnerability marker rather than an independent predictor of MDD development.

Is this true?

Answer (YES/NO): NO